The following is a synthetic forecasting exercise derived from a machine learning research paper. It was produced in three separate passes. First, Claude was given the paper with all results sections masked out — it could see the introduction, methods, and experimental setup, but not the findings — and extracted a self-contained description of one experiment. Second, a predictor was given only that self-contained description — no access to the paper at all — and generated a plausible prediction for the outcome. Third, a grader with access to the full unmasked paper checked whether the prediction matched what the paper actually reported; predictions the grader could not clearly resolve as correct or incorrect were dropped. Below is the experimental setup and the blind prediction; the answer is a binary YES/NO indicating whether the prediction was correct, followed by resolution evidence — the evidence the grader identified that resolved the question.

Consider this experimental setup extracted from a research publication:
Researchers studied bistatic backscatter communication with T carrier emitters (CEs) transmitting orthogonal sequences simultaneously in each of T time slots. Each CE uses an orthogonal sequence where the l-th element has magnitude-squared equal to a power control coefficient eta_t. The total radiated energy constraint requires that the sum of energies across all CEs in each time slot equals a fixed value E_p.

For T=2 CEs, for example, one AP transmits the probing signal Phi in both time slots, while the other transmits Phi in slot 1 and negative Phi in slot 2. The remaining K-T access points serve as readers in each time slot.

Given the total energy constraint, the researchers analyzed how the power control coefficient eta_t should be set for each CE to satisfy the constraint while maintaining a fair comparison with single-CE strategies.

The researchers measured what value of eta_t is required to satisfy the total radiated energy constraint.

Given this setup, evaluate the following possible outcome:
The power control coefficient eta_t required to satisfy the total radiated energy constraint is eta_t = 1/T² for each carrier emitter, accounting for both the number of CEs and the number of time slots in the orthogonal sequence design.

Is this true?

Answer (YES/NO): NO